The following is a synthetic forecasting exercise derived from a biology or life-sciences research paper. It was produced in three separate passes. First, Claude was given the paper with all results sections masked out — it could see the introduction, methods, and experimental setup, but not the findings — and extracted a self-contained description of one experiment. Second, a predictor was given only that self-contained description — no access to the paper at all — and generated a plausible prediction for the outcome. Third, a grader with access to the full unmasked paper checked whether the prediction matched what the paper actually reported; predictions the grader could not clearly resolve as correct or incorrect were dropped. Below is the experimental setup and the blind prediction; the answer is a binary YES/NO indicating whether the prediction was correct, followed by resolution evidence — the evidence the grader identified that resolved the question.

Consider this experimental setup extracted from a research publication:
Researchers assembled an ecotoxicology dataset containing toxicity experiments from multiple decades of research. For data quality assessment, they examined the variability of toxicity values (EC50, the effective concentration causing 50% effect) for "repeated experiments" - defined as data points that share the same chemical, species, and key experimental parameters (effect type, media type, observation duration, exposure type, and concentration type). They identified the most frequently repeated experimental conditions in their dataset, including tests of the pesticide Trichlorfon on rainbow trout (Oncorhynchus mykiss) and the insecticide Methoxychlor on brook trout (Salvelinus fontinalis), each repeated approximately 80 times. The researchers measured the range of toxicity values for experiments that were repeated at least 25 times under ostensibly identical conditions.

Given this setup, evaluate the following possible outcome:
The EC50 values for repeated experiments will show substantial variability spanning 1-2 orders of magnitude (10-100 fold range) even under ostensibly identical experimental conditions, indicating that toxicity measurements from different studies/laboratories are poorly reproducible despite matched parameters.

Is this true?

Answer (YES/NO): NO